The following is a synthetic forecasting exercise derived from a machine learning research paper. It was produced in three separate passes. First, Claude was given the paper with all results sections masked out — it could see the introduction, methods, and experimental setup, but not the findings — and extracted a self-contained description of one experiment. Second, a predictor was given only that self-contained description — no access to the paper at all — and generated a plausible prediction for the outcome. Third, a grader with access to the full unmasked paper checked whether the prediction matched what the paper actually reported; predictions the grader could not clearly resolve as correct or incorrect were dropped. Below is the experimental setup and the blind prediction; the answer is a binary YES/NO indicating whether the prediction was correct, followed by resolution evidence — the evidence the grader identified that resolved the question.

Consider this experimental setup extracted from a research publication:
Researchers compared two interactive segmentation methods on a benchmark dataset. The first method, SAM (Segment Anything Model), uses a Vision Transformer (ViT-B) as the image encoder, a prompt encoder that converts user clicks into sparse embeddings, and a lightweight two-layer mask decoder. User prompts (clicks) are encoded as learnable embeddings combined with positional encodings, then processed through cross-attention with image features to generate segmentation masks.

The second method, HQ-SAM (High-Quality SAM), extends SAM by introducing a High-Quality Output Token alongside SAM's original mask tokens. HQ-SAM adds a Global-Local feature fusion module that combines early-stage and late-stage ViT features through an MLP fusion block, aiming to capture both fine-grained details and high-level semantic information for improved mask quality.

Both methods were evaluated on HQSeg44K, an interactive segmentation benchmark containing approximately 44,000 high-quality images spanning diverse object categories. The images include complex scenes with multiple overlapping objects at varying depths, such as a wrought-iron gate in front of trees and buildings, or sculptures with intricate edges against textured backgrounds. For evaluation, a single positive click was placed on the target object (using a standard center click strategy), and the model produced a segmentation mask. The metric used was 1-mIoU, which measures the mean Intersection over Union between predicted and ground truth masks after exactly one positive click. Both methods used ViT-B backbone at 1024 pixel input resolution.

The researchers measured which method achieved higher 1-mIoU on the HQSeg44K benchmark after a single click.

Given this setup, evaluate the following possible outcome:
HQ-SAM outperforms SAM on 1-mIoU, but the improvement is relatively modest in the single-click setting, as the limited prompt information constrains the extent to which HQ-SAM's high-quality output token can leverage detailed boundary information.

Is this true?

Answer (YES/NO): NO